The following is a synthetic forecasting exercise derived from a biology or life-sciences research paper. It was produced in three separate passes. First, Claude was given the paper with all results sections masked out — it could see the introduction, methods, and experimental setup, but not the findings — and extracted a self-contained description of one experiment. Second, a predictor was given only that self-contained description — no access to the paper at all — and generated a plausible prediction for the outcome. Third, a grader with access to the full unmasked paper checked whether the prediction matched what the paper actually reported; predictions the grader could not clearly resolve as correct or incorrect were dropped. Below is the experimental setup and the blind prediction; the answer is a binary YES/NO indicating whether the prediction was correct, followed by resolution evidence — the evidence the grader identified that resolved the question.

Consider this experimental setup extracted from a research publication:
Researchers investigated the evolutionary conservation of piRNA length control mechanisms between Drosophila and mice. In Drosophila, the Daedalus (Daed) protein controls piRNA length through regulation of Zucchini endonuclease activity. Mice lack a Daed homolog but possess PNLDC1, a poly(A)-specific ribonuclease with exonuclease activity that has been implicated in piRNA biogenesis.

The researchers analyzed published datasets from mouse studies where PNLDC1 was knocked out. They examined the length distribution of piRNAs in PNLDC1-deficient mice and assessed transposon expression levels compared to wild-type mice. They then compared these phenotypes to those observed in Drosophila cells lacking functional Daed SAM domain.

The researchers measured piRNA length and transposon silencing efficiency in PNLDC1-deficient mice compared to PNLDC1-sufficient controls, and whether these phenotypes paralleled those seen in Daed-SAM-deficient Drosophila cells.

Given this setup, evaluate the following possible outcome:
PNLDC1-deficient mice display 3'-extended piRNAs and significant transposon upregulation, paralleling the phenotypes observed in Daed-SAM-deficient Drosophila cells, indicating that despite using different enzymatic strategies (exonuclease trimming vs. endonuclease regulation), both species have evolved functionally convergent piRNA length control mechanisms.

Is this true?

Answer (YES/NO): YES